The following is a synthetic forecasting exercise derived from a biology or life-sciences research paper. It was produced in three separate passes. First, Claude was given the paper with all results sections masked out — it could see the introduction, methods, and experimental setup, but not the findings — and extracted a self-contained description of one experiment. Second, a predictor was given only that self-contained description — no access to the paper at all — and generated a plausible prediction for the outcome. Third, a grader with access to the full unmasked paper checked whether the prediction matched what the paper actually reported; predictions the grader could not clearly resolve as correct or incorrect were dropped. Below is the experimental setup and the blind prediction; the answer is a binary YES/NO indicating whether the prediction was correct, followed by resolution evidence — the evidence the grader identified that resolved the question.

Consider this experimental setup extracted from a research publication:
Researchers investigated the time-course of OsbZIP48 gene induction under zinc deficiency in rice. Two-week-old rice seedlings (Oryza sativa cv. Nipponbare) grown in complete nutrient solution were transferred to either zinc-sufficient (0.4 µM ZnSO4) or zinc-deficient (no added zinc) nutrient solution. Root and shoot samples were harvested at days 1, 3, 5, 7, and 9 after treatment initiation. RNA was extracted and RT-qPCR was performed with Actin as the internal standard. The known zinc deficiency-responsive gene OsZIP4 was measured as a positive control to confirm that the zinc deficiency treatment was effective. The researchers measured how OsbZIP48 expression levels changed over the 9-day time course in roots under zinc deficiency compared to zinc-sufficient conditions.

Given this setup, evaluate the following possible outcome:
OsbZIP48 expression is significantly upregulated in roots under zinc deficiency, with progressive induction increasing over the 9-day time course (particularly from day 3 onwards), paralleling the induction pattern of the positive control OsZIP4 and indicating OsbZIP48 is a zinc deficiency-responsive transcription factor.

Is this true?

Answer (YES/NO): NO